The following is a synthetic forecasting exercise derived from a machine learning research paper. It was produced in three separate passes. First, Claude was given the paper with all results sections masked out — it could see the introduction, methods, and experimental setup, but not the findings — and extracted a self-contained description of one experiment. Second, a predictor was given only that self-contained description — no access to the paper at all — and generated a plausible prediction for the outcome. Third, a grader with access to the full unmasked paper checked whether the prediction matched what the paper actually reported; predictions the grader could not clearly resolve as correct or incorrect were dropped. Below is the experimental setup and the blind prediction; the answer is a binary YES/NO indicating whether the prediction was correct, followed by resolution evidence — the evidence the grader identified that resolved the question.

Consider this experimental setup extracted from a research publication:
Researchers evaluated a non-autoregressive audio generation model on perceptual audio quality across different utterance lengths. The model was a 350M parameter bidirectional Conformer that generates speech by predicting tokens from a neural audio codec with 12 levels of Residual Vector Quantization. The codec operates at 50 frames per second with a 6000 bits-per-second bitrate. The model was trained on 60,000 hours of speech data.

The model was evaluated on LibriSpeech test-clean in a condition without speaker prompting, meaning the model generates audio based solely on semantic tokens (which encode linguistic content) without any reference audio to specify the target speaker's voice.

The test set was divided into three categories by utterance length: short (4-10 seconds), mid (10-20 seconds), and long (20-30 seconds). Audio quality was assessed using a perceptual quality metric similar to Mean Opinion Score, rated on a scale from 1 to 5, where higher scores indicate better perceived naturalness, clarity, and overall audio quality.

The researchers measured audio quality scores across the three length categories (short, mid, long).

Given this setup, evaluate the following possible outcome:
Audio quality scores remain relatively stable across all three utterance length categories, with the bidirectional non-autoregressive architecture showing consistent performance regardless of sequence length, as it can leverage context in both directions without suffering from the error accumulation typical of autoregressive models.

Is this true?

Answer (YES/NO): NO